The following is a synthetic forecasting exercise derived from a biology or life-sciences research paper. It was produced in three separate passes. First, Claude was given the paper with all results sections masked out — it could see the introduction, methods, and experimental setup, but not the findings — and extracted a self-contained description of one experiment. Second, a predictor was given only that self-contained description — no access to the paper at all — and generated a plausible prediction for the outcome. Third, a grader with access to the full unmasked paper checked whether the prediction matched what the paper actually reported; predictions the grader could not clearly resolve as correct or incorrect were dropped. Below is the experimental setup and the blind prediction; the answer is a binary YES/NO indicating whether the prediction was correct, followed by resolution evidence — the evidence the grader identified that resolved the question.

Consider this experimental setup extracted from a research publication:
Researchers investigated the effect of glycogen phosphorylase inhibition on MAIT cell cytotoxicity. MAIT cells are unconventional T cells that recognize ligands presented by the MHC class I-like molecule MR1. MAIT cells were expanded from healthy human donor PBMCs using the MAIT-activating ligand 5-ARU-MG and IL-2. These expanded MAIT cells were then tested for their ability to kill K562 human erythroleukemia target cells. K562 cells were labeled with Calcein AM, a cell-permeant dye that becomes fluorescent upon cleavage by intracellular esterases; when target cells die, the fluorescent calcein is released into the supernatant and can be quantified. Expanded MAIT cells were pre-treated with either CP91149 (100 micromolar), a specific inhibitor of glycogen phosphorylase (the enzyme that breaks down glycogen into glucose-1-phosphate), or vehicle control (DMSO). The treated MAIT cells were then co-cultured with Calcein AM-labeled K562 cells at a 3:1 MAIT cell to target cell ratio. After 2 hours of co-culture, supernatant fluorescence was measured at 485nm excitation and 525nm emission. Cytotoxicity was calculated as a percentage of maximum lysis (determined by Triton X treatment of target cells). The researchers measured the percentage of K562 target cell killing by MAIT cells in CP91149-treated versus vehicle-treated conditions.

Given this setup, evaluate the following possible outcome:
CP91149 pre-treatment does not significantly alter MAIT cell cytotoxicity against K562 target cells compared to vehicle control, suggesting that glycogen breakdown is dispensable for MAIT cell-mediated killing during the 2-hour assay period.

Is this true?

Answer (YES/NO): NO